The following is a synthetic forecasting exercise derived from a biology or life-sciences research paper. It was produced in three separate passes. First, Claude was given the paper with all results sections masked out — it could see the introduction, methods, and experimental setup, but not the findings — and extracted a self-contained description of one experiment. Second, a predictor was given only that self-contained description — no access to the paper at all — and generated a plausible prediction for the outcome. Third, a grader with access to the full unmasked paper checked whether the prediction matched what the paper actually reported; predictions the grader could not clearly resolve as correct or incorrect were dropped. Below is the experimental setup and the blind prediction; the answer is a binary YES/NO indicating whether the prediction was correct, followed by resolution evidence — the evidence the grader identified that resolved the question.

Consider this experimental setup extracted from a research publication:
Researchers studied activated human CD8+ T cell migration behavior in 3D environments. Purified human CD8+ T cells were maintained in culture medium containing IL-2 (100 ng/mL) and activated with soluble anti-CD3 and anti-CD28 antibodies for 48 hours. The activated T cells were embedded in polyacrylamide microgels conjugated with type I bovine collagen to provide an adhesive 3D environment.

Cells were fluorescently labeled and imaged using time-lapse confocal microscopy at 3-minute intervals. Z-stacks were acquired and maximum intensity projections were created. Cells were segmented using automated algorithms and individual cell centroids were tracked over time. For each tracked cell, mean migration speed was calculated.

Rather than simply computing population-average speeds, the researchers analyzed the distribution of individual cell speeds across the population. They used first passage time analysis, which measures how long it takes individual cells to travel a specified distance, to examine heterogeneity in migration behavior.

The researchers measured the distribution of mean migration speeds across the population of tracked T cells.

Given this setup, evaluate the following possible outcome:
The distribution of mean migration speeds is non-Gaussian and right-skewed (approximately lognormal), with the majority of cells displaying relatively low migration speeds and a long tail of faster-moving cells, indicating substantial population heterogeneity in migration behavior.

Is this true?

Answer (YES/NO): NO